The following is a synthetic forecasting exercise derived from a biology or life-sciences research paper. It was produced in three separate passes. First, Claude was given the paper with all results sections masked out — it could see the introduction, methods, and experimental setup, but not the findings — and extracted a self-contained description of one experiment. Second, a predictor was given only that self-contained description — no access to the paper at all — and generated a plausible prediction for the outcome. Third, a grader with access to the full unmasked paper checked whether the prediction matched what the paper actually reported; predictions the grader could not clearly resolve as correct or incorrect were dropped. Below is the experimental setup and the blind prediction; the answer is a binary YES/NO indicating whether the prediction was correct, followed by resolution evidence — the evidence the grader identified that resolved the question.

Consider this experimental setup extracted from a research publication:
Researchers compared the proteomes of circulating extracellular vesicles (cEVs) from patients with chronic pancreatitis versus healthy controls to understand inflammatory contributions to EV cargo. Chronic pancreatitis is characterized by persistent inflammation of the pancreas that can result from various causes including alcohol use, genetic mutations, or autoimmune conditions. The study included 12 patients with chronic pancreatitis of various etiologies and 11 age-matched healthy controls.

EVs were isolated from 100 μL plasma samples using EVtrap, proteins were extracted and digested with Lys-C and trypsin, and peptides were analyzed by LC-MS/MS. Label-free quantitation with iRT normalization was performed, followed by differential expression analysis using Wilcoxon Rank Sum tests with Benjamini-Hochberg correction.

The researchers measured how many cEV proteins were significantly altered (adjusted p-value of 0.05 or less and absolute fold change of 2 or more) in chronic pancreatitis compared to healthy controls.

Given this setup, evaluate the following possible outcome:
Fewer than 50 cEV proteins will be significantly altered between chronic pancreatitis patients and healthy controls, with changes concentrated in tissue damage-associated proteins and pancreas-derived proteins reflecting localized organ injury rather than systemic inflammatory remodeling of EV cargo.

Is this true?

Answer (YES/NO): NO